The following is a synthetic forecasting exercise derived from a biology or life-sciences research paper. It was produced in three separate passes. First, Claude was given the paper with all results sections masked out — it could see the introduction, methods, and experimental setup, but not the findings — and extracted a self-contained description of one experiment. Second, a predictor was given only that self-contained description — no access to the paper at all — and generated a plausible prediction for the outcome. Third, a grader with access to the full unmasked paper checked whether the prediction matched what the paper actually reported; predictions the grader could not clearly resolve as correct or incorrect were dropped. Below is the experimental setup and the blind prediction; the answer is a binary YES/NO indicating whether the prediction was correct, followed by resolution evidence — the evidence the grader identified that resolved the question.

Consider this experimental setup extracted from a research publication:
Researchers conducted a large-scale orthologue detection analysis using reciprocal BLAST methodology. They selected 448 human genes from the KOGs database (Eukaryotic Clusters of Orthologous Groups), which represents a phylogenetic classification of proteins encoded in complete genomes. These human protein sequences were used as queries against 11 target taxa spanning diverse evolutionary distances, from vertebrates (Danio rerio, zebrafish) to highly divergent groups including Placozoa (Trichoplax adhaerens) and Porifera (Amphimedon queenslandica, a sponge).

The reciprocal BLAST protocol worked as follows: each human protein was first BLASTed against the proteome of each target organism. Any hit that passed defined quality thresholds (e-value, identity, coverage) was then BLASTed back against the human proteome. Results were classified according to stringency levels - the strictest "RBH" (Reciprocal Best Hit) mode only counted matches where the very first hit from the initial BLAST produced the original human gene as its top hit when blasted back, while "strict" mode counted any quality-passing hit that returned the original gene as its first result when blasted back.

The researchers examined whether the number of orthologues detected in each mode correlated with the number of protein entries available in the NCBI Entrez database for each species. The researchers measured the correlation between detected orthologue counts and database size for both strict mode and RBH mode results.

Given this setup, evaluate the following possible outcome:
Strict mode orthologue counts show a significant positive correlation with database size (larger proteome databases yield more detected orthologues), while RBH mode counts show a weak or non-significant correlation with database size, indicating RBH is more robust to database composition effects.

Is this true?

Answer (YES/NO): YES